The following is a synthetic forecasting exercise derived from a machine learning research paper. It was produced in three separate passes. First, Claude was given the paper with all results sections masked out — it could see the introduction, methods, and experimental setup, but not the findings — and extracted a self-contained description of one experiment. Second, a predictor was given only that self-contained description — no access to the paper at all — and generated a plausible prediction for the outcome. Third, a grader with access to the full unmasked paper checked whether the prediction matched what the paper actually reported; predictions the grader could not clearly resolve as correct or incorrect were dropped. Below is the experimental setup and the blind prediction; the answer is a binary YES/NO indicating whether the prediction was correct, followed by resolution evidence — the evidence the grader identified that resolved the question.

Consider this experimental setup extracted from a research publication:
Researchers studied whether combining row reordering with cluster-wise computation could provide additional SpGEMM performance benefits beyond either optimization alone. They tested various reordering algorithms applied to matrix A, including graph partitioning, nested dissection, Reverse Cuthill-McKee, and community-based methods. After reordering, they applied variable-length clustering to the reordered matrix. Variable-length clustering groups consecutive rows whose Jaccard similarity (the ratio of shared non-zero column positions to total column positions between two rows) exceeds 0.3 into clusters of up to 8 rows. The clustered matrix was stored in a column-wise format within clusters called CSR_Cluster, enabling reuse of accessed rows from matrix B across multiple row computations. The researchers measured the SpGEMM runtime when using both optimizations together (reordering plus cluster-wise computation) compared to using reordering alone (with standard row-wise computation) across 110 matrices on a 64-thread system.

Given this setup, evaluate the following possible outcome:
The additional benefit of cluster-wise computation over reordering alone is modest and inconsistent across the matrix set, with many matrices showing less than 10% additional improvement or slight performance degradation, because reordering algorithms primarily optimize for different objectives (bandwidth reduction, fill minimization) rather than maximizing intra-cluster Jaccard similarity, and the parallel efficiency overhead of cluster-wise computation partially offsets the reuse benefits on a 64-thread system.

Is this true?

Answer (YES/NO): NO